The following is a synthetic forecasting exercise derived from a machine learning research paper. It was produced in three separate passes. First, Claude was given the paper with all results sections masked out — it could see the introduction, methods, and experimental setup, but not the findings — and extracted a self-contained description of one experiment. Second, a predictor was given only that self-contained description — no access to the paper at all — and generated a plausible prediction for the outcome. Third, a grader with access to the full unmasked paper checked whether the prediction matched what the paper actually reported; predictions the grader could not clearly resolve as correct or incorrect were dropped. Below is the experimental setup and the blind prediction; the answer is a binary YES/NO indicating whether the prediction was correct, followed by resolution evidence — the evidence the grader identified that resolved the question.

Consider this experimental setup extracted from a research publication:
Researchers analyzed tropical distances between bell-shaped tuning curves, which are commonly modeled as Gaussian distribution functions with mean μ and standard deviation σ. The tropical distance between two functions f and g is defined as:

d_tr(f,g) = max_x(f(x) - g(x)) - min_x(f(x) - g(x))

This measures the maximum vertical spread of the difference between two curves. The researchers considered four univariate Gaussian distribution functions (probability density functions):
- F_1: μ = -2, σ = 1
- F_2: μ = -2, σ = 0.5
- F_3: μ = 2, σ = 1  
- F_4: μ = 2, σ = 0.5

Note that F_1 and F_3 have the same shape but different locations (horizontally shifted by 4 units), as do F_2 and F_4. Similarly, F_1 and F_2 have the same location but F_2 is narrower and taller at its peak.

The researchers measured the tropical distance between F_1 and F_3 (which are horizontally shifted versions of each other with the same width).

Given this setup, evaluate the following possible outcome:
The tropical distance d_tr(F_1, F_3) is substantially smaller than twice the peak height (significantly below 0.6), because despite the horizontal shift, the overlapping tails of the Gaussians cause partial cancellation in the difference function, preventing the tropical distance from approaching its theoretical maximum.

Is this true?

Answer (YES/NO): NO